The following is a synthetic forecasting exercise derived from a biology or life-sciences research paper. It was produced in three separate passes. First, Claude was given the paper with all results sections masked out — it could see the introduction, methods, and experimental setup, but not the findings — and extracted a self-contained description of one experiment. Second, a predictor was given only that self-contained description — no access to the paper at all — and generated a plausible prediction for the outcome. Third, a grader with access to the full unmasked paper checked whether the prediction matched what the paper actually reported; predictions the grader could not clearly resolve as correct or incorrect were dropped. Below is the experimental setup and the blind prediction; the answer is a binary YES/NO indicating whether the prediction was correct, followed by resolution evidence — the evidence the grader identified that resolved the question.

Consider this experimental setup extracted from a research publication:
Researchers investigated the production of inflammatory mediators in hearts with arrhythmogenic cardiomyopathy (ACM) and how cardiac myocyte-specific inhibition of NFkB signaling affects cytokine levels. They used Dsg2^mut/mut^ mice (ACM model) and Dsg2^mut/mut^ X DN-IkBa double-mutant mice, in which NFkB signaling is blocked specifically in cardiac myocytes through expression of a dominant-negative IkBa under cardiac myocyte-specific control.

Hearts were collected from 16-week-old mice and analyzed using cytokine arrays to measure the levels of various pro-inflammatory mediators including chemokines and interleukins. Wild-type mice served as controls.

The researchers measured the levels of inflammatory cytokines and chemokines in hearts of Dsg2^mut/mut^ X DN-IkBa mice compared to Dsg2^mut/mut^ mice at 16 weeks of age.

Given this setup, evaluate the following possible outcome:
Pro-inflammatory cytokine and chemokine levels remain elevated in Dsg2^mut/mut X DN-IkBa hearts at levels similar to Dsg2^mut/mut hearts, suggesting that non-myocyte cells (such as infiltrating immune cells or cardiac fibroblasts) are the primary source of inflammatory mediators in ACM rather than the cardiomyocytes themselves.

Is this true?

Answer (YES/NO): NO